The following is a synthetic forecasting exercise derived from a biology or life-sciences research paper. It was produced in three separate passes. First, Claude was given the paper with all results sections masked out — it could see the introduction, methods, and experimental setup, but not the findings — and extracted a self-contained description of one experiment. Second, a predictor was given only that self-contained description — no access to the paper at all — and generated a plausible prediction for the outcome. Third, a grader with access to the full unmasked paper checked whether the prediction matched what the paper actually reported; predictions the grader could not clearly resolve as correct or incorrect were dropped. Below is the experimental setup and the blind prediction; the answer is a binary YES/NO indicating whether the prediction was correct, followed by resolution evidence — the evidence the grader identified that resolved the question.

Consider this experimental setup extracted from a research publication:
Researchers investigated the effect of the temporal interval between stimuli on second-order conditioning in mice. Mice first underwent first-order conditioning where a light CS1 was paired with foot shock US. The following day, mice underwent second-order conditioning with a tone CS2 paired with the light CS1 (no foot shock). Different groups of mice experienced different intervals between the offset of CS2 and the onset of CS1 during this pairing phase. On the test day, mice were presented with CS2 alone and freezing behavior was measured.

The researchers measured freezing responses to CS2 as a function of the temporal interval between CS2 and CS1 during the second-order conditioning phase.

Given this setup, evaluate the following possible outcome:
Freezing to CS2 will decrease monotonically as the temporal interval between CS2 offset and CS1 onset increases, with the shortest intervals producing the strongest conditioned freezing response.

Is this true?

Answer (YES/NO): NO